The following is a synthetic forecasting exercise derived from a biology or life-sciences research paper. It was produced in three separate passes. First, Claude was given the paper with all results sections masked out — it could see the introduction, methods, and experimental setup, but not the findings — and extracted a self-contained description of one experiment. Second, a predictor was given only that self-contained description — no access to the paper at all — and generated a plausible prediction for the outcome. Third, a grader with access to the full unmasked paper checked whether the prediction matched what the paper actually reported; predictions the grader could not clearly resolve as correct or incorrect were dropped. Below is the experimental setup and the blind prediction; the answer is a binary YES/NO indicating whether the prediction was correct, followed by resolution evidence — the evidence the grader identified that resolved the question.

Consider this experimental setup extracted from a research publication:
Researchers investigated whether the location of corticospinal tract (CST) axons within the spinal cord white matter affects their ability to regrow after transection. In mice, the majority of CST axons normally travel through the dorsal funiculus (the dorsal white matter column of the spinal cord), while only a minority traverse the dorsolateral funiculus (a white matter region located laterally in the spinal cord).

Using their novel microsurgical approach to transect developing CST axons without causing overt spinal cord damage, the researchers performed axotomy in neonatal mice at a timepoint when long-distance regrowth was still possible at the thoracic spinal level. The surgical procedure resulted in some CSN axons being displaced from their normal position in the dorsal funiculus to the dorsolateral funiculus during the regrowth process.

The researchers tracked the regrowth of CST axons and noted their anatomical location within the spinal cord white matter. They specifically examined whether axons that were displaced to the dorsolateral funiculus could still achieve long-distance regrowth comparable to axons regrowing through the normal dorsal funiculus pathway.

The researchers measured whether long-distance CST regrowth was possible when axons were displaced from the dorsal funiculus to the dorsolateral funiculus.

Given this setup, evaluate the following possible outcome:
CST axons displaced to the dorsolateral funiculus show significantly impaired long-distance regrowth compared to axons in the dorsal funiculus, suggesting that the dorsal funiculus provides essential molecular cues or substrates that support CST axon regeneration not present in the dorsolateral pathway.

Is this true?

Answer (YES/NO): NO